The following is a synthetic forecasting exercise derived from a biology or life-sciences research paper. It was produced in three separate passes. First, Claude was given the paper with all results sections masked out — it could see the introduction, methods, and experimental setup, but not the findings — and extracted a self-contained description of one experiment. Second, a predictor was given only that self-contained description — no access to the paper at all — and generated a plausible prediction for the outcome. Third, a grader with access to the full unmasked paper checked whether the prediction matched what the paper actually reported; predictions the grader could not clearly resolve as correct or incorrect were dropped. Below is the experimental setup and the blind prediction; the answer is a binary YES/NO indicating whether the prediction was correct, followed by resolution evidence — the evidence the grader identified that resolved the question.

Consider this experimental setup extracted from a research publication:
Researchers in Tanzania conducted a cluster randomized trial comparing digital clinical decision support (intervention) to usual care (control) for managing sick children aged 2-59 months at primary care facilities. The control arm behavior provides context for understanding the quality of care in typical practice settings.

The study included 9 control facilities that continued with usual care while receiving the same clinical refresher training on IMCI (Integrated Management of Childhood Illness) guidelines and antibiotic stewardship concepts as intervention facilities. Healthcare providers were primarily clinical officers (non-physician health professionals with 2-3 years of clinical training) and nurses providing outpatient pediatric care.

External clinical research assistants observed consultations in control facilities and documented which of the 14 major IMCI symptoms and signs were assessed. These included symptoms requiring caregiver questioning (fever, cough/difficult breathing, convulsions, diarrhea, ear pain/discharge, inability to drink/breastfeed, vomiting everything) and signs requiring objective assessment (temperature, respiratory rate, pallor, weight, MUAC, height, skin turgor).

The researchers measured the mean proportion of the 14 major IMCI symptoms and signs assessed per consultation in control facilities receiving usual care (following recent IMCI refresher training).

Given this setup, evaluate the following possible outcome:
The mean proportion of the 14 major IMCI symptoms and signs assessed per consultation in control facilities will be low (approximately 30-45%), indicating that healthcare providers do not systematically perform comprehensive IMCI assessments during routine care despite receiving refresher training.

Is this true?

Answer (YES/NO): NO